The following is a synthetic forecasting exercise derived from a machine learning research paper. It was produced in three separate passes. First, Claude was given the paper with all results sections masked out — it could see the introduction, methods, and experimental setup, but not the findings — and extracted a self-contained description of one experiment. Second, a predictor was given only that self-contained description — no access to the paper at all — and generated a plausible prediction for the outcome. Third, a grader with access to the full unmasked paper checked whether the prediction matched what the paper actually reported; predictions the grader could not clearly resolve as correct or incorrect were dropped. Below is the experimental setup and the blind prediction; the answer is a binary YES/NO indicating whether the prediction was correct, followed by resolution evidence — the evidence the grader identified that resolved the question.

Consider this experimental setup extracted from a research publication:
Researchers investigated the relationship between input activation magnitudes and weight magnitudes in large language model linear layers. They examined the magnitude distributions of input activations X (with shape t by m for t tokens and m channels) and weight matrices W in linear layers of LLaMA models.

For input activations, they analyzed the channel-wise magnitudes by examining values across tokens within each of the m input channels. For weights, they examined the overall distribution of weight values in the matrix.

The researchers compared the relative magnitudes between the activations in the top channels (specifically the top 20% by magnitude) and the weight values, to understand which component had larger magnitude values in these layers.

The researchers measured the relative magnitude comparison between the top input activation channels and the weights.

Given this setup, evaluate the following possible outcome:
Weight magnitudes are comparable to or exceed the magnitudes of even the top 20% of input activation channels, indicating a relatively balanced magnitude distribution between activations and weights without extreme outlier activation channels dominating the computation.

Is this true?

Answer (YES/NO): NO